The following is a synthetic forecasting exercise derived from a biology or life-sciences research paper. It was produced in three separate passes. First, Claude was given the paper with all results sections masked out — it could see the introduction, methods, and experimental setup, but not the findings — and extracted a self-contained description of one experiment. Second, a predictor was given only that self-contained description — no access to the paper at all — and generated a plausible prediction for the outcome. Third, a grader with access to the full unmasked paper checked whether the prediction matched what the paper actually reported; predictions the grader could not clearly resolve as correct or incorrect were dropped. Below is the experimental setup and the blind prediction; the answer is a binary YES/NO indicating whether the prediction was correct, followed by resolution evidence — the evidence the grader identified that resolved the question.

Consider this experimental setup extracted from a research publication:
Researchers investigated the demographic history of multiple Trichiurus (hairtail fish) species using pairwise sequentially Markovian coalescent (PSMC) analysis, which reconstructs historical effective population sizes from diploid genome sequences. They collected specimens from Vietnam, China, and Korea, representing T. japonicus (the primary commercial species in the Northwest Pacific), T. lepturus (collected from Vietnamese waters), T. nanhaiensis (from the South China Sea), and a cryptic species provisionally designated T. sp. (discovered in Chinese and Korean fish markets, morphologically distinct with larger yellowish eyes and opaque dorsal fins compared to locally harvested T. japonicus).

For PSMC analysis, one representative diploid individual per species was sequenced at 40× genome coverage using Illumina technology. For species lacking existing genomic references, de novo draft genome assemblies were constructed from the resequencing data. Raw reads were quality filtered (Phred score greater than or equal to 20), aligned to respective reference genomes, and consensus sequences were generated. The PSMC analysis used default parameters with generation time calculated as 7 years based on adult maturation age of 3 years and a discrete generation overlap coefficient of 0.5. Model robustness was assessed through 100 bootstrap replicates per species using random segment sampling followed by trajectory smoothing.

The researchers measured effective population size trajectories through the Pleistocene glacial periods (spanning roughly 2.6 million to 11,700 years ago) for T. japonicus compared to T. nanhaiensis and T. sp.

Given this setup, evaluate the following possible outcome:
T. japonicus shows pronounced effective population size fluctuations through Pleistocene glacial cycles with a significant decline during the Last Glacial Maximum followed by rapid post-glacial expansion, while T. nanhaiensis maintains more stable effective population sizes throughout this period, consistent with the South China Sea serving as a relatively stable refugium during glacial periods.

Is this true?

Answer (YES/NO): NO